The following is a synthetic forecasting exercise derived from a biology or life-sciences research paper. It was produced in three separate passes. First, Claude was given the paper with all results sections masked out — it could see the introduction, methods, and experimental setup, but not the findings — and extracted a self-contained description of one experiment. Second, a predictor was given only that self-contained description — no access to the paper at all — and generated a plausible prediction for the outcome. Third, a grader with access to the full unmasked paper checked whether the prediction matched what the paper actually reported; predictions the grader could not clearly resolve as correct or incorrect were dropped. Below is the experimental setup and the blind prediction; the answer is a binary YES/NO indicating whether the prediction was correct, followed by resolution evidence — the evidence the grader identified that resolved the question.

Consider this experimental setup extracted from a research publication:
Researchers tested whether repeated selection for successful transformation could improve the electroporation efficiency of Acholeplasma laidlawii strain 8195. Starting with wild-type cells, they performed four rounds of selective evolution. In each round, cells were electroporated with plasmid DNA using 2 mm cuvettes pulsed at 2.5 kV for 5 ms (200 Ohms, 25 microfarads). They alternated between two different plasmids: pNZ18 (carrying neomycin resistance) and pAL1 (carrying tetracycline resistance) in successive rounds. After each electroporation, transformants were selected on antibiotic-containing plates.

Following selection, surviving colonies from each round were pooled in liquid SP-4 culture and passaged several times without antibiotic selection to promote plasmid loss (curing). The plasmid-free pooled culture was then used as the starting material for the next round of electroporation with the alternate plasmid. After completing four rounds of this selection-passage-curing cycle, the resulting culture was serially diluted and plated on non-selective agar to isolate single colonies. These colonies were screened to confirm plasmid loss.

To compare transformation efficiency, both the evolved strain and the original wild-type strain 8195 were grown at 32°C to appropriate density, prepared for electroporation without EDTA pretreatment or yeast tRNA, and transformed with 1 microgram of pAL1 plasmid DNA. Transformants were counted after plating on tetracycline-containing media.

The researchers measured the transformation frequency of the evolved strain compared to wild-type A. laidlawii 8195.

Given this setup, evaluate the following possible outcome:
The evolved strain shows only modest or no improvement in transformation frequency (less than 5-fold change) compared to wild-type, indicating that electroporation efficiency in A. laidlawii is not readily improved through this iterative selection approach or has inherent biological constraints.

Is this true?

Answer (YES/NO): NO